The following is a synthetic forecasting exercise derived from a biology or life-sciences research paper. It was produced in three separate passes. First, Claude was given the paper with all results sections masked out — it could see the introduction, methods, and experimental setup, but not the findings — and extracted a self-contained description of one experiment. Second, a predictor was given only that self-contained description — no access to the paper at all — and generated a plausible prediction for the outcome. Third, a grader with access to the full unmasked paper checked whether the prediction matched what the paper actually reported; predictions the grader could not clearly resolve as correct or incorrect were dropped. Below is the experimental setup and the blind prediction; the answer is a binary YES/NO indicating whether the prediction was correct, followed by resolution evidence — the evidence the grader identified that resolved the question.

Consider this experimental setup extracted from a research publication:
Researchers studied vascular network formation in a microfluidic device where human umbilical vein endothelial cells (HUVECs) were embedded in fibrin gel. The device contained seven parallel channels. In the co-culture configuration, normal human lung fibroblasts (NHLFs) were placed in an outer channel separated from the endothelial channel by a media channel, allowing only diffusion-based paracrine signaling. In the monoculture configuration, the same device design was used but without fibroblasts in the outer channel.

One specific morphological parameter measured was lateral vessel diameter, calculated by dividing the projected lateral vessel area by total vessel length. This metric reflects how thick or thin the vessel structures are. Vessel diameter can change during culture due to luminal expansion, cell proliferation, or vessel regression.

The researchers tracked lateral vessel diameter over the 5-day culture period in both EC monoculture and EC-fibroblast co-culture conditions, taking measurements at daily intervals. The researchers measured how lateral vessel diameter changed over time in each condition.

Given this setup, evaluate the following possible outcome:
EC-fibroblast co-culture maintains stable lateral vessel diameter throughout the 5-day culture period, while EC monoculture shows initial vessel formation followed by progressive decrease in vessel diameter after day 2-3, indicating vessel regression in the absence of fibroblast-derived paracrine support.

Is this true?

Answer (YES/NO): NO